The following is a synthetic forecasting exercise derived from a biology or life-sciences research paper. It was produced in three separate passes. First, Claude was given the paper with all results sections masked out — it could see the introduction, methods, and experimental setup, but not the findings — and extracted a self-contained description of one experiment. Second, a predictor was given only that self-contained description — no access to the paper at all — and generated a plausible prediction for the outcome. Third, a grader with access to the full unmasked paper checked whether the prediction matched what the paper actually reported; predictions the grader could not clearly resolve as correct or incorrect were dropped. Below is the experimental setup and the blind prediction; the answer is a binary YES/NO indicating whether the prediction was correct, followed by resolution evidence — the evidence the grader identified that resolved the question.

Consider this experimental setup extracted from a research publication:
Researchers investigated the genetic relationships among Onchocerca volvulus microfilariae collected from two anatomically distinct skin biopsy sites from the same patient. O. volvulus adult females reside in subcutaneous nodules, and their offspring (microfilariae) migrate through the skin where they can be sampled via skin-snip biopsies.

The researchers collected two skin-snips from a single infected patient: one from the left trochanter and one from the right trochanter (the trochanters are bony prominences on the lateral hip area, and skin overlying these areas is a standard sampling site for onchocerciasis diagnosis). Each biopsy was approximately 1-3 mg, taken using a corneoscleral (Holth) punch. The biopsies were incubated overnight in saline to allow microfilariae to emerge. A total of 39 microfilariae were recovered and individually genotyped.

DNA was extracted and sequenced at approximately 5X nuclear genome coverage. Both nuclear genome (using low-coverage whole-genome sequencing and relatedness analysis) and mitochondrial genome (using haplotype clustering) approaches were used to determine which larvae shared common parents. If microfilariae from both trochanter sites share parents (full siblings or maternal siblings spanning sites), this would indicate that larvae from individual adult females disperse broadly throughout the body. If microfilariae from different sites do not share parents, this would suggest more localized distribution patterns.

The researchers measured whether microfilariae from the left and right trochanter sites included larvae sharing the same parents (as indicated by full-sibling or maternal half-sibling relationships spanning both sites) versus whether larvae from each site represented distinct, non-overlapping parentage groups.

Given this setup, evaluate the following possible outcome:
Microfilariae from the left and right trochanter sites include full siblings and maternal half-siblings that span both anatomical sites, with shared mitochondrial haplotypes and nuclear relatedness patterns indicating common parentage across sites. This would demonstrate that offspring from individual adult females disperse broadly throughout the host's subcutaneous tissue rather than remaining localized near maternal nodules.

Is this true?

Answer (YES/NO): NO